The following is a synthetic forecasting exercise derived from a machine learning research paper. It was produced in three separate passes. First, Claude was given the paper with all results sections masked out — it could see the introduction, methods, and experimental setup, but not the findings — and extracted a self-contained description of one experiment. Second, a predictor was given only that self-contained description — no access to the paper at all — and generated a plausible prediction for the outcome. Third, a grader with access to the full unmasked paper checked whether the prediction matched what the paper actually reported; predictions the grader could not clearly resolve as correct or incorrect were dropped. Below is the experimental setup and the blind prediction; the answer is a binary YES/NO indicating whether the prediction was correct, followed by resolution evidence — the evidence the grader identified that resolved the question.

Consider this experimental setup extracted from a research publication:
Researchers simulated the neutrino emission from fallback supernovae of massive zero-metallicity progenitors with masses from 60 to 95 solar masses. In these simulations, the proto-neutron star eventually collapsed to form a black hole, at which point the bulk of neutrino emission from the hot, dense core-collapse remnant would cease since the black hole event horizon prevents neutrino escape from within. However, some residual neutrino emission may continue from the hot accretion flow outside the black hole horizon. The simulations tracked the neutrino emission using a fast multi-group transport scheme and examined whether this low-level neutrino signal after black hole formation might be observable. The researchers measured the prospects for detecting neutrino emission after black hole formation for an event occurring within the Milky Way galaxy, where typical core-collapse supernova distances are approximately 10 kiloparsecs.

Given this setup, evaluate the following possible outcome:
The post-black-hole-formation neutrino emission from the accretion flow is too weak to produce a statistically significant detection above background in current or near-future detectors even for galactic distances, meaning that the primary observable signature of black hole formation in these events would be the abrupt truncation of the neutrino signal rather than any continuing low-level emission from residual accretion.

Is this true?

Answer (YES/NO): NO